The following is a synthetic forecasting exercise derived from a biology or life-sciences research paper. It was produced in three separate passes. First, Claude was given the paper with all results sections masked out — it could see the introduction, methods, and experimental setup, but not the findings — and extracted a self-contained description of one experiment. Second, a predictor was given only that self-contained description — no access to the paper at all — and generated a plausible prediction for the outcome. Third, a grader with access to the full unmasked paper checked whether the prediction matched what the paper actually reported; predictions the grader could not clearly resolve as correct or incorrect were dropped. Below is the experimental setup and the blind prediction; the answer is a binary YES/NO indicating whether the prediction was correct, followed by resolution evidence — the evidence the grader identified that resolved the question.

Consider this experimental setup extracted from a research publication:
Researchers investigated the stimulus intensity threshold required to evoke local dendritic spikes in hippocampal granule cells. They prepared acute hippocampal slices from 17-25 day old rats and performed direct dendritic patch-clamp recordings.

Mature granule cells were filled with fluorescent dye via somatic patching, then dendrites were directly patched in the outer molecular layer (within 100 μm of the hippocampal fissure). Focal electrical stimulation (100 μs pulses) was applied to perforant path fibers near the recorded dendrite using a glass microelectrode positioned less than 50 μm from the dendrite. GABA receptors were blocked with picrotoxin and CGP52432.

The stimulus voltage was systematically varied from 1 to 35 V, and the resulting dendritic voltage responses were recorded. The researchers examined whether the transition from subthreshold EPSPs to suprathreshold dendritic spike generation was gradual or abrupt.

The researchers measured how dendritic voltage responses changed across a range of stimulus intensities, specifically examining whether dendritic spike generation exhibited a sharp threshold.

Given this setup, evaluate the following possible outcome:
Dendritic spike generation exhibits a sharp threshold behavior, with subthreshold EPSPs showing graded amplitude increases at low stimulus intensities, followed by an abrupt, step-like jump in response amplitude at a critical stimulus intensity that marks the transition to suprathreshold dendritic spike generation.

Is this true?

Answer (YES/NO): YES